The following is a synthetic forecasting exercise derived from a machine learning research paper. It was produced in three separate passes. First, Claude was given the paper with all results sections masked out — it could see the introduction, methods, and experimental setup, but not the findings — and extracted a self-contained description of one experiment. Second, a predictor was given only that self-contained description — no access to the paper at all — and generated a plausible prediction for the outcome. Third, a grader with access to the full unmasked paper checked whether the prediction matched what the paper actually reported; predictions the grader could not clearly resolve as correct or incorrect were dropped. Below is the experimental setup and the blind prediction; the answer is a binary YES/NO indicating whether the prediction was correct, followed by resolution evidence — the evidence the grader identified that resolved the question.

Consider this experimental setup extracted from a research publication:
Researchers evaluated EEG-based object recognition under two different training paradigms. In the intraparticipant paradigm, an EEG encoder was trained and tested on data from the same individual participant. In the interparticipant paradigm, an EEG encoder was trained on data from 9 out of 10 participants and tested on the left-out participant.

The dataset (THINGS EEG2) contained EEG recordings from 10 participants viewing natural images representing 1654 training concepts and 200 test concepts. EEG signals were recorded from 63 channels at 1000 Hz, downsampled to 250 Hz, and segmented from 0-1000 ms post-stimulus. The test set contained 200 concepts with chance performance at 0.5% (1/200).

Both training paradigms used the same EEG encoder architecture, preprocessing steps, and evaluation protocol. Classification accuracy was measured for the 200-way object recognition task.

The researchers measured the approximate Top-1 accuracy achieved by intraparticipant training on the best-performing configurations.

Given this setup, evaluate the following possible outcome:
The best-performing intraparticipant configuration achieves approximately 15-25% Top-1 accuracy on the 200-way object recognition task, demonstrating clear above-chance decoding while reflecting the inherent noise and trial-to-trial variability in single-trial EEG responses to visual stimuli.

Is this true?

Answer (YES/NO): YES